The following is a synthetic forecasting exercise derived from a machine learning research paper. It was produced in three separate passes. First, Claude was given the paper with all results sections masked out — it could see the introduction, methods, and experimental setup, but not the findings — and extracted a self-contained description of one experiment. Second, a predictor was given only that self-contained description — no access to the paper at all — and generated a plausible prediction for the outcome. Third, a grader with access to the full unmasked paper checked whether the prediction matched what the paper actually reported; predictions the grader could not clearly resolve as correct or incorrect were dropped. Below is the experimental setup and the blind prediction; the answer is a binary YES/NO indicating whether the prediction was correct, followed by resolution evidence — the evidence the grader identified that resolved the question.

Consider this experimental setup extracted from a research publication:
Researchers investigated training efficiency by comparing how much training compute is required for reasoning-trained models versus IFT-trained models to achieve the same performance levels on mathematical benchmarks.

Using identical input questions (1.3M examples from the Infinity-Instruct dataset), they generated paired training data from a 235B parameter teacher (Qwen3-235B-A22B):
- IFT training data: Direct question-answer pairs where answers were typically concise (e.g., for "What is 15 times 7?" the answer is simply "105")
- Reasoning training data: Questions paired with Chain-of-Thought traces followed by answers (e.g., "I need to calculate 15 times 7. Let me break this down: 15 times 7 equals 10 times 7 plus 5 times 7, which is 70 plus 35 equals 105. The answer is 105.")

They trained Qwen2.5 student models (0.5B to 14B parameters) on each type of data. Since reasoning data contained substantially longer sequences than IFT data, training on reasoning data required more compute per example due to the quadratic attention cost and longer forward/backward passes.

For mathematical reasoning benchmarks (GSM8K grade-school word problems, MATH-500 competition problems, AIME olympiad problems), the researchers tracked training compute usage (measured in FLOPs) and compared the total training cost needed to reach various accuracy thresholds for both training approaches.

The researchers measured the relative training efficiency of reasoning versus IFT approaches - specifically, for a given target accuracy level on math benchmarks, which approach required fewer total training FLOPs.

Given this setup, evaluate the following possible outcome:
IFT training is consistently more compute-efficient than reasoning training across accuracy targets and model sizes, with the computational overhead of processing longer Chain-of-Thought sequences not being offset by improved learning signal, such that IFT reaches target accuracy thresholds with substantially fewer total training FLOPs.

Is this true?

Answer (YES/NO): NO